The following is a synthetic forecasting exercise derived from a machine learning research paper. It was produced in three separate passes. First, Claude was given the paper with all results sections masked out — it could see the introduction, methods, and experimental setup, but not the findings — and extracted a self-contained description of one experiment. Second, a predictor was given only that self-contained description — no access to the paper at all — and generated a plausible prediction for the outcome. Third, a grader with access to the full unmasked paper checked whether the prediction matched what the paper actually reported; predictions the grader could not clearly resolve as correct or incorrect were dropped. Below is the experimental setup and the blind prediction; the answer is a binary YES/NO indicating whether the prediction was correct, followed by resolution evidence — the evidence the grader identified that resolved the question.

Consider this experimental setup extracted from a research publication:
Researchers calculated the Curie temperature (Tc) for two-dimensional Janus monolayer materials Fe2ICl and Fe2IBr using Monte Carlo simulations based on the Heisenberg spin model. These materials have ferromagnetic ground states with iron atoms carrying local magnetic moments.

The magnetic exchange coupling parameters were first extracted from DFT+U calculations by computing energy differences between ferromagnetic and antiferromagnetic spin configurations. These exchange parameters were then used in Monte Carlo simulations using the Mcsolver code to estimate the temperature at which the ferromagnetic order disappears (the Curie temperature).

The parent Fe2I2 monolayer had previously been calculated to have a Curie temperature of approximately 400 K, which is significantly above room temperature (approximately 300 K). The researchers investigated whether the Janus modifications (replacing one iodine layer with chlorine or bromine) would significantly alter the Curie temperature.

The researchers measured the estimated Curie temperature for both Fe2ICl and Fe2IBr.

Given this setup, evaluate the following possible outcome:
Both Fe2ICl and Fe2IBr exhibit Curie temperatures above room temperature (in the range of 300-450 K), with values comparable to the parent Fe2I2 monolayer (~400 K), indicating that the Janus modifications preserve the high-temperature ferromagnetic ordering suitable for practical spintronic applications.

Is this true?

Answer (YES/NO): YES